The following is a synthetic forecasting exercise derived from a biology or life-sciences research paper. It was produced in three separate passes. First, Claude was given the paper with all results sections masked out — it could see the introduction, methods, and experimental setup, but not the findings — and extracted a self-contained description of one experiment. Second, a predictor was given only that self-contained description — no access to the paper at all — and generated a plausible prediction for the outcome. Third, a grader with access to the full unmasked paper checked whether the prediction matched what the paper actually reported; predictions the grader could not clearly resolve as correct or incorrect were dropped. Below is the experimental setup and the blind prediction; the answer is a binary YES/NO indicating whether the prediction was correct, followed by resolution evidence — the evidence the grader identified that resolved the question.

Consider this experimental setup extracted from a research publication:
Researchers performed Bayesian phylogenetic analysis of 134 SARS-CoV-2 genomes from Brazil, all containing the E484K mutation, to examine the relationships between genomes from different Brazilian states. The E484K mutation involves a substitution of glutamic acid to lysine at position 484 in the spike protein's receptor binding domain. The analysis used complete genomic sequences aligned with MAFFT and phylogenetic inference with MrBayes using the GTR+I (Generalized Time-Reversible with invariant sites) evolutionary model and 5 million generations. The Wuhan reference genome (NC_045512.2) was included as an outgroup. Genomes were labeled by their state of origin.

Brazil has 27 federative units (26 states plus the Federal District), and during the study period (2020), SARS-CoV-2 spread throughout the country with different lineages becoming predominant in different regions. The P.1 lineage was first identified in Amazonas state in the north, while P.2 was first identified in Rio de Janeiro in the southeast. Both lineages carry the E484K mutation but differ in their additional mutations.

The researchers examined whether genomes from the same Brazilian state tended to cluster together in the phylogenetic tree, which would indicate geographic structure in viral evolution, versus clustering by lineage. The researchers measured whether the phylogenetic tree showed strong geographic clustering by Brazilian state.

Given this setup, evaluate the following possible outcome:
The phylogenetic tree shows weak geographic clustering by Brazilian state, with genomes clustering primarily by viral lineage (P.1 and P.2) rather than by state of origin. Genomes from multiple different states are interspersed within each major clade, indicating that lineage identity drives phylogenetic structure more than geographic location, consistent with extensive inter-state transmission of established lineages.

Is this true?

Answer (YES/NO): YES